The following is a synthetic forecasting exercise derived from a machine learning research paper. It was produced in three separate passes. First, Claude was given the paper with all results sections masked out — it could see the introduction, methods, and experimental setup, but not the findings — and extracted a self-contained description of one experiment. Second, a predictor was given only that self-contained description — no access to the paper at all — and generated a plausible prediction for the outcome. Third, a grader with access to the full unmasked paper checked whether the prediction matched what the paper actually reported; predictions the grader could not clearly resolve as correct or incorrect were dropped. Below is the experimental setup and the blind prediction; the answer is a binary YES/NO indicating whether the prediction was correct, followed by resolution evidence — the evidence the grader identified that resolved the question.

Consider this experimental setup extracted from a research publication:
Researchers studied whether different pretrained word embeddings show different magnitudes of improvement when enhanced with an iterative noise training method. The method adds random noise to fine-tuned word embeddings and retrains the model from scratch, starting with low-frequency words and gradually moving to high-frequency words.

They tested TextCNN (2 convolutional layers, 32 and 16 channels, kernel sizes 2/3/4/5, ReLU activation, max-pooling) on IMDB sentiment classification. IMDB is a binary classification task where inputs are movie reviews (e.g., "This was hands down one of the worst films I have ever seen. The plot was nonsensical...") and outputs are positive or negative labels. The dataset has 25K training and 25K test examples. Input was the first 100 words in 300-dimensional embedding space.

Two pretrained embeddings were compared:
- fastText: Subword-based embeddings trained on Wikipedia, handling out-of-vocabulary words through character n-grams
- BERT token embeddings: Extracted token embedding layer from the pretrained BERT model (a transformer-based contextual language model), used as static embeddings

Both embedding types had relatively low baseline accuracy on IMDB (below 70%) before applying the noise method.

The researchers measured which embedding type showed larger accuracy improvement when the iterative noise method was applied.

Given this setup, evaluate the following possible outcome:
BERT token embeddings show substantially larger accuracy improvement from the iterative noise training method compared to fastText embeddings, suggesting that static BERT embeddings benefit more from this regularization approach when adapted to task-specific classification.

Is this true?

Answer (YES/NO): NO